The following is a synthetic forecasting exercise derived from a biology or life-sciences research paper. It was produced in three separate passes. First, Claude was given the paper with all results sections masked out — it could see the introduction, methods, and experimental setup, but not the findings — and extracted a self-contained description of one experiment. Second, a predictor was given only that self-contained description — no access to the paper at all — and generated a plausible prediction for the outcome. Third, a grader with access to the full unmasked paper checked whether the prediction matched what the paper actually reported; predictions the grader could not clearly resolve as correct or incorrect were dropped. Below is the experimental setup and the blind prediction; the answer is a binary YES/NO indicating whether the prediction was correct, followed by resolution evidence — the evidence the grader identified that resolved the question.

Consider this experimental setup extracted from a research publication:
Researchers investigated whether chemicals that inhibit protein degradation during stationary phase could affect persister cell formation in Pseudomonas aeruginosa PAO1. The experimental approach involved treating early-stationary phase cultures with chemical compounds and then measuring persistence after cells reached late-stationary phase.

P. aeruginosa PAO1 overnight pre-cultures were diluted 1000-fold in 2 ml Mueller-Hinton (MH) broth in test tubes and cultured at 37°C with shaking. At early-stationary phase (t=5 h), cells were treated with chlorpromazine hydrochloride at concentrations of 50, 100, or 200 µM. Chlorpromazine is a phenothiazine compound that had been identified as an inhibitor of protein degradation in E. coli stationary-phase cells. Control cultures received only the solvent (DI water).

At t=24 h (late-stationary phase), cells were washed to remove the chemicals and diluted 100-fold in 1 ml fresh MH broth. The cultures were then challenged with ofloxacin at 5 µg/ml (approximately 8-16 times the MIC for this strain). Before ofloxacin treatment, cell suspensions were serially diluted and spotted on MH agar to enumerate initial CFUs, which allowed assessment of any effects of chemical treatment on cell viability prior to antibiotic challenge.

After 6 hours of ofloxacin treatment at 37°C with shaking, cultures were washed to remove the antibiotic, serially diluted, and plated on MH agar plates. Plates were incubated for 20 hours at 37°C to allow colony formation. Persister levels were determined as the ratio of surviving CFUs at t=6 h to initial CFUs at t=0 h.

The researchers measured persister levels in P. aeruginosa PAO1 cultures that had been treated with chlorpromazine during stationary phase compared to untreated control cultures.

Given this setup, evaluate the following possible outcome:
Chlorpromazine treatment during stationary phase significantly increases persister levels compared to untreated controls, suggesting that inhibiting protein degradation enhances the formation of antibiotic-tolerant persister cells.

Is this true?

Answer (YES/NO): NO